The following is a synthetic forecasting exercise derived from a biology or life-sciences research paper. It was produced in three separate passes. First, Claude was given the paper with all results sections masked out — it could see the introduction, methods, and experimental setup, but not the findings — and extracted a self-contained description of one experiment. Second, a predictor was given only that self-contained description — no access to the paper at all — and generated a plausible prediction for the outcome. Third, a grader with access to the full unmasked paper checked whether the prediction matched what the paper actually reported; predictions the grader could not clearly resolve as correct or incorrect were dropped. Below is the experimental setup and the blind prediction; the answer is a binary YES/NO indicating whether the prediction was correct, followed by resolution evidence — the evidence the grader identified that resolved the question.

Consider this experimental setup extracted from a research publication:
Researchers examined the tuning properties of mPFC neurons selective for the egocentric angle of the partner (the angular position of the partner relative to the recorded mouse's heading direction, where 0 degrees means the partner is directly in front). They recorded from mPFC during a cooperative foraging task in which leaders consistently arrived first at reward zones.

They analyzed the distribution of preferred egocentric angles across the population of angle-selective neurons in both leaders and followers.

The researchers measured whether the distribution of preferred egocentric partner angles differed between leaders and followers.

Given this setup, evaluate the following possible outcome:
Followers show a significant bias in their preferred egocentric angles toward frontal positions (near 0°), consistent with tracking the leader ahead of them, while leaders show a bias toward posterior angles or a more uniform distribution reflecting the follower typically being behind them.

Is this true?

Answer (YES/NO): YES